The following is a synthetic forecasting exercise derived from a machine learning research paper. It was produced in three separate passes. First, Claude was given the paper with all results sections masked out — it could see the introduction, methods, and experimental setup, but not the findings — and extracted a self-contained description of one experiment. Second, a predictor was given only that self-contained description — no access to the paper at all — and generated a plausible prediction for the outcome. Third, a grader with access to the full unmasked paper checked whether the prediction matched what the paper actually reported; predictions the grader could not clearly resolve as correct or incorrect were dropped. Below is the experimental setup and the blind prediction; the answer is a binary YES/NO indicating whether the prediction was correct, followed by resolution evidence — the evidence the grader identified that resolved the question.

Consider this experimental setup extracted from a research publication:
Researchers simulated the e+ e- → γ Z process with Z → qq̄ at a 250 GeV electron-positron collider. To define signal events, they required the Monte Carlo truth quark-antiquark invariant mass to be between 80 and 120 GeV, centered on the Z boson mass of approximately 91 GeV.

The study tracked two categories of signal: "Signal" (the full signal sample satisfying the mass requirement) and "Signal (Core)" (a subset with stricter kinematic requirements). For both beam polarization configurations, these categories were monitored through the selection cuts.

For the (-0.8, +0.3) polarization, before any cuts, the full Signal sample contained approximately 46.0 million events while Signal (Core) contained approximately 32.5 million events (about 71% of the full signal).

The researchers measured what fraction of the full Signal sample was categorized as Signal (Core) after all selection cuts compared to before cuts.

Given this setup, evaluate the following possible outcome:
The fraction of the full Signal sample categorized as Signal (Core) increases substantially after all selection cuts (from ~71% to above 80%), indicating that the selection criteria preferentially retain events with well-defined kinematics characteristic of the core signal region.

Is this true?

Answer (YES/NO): YES